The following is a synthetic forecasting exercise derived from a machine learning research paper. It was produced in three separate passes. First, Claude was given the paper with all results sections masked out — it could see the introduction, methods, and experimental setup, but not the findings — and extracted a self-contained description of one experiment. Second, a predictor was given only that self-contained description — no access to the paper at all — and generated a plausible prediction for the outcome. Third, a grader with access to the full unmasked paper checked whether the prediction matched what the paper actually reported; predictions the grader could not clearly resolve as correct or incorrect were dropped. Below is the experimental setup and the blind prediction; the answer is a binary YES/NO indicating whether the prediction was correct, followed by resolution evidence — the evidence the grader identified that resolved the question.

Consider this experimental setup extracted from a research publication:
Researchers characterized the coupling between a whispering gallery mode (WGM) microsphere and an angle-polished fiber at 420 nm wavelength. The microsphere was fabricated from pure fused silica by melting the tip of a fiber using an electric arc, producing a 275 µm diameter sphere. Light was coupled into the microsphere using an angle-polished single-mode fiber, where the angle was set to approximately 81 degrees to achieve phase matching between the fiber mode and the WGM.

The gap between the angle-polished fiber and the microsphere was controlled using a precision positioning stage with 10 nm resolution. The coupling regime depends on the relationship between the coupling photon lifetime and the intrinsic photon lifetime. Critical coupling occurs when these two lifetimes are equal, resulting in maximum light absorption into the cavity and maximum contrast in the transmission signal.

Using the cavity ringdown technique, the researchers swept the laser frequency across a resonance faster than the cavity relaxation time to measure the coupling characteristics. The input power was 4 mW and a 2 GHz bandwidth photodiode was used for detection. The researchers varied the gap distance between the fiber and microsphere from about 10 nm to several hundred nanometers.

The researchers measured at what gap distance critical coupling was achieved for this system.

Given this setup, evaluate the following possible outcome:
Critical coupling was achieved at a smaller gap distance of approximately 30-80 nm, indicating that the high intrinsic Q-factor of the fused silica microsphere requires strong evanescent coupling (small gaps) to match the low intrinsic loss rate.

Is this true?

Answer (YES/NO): YES